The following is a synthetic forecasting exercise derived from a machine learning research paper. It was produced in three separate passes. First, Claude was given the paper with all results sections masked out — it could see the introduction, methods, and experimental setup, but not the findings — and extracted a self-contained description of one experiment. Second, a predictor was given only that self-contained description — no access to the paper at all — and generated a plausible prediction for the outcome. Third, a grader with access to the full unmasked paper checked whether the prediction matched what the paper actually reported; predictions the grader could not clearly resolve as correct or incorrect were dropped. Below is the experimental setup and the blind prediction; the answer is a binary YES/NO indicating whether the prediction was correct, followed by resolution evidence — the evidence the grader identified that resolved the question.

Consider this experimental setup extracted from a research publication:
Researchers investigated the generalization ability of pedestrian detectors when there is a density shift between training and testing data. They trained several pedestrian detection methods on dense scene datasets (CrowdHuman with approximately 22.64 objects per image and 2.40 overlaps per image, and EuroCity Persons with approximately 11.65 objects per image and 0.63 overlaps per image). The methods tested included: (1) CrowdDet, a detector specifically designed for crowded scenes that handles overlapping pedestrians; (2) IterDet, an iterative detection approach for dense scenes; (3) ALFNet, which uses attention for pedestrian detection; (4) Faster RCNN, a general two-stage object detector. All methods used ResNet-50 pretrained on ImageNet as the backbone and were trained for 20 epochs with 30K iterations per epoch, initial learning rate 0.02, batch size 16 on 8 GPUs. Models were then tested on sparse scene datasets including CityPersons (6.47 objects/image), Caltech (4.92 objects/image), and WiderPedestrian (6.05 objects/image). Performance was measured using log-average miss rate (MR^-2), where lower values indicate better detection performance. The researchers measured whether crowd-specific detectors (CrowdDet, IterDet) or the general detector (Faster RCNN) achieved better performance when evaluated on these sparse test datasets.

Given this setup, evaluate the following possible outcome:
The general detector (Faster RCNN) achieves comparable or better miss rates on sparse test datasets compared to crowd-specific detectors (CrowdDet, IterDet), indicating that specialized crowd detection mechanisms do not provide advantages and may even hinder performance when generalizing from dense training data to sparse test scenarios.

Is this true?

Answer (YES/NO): YES